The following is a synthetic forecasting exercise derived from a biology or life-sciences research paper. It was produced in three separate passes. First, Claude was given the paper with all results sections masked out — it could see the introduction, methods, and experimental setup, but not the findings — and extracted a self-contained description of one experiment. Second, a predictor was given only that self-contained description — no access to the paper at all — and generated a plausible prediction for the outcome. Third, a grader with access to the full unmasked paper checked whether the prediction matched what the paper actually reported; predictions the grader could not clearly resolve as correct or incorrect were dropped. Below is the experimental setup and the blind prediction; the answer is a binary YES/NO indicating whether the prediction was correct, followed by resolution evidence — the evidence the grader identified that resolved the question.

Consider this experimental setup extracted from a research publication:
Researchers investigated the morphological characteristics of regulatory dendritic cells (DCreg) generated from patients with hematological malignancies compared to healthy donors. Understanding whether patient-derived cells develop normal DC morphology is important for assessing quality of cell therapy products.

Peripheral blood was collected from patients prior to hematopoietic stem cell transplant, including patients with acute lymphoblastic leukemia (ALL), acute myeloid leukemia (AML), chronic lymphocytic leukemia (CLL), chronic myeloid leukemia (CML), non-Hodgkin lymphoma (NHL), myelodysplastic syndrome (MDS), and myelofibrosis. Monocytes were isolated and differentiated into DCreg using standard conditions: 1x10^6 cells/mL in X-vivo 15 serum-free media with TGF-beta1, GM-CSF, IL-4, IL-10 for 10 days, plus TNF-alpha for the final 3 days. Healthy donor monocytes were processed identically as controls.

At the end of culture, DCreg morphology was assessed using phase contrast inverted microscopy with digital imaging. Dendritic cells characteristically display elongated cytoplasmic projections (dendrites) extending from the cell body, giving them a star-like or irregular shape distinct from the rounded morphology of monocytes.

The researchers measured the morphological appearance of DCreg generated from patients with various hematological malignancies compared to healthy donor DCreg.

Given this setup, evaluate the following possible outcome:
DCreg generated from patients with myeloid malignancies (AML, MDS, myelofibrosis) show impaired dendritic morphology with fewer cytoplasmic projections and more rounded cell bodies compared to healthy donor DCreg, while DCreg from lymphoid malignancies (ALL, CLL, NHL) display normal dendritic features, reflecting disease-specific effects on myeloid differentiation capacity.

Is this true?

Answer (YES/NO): NO